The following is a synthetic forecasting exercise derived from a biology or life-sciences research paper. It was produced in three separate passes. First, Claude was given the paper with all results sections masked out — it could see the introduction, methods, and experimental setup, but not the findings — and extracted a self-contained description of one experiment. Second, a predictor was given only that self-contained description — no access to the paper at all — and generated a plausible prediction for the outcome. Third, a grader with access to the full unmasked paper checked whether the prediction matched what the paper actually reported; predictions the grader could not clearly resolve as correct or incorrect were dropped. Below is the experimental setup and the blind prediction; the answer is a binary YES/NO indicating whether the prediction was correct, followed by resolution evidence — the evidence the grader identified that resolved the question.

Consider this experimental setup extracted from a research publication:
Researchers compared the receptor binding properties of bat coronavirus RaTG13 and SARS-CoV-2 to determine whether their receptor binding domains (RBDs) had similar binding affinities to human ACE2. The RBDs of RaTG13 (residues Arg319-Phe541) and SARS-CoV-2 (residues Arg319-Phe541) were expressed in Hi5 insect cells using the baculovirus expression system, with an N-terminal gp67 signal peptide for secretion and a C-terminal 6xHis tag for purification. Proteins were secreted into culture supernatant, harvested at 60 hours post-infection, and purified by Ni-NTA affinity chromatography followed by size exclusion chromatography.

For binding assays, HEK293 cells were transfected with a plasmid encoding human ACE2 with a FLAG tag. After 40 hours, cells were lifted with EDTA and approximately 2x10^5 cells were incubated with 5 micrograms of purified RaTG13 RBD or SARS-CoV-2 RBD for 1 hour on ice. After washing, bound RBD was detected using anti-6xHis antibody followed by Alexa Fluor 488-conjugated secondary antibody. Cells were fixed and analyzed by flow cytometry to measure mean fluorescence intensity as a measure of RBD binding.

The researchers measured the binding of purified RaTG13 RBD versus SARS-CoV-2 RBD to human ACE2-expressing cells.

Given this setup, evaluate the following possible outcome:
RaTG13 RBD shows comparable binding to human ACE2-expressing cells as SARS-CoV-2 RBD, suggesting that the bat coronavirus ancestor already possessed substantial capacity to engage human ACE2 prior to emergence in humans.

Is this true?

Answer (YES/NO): NO